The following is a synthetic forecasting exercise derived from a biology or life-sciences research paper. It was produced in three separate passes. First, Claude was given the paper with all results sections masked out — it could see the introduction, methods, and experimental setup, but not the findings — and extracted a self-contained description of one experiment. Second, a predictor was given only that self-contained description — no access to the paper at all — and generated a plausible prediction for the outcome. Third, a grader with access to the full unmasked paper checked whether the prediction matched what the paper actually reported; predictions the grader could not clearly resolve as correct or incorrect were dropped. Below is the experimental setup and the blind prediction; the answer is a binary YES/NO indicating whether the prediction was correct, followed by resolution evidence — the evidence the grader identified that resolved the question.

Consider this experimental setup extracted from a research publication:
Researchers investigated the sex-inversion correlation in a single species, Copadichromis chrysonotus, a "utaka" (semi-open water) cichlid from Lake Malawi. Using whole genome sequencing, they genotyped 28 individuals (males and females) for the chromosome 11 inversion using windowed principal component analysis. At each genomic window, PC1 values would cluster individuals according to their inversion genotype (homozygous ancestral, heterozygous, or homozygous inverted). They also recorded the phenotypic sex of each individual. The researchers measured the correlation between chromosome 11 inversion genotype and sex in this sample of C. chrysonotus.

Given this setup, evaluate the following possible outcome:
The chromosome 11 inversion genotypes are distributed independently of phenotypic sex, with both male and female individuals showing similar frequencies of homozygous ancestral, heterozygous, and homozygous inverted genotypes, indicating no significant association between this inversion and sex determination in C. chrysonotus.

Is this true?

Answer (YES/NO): NO